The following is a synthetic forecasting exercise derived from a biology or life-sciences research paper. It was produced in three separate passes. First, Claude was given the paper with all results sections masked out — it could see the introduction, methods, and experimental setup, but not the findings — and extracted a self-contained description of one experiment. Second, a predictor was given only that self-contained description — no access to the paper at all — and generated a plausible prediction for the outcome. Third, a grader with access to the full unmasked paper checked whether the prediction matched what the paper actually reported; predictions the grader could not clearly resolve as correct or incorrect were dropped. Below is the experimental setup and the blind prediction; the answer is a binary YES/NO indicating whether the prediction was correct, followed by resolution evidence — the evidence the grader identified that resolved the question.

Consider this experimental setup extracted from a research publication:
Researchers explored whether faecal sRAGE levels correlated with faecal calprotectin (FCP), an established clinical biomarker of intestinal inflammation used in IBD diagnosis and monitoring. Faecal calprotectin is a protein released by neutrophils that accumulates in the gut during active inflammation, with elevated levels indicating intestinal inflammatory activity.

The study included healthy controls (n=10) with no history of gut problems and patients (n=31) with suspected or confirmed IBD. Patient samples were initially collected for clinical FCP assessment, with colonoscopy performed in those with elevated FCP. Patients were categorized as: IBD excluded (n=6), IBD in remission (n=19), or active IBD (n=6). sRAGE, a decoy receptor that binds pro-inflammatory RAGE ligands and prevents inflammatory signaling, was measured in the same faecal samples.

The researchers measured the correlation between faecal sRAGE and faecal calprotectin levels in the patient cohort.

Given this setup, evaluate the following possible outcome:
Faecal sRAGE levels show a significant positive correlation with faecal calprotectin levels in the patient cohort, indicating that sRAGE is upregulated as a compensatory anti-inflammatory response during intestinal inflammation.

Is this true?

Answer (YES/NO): NO